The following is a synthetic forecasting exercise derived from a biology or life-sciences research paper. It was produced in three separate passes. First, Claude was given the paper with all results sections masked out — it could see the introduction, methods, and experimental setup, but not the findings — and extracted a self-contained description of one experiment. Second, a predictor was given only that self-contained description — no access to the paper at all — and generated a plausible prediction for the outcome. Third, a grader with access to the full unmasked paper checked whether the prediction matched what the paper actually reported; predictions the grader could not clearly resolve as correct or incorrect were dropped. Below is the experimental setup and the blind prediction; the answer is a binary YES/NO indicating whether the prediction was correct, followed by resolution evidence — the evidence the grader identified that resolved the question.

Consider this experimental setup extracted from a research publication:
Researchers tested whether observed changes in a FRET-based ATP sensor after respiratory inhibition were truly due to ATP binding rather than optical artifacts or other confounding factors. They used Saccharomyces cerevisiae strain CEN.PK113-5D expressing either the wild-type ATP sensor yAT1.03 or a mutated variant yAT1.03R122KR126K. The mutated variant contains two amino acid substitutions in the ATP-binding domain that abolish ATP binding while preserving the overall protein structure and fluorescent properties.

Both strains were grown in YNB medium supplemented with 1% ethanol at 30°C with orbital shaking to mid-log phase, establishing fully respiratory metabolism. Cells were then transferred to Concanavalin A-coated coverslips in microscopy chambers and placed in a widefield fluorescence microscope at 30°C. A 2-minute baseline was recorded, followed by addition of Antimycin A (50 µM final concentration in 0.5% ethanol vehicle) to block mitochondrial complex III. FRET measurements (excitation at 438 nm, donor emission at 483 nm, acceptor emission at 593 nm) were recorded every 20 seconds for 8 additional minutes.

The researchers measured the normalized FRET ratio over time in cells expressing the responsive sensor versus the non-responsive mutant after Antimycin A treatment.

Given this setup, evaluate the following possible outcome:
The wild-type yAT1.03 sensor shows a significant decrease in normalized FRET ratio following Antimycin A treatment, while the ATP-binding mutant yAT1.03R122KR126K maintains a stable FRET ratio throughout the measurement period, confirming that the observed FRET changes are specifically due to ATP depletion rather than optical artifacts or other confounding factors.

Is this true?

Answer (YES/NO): YES